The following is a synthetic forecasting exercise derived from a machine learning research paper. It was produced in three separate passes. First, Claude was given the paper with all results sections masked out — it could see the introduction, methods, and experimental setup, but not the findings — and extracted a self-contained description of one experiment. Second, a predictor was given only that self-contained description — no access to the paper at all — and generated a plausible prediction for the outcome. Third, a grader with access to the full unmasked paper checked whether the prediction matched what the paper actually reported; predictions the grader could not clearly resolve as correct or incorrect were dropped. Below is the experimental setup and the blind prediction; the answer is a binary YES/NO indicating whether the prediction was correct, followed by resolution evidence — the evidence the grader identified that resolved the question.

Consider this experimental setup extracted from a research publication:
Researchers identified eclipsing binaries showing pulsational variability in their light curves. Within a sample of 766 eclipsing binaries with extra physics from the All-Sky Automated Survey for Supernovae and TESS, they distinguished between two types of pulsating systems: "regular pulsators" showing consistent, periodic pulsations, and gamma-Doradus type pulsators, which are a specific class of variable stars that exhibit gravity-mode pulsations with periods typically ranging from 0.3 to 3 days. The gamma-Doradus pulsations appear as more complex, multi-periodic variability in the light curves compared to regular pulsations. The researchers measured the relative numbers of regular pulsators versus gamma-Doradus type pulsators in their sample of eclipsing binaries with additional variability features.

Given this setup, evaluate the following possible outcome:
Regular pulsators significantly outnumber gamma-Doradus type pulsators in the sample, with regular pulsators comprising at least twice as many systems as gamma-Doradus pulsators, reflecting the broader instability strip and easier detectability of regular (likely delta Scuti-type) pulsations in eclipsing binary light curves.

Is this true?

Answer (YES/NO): YES